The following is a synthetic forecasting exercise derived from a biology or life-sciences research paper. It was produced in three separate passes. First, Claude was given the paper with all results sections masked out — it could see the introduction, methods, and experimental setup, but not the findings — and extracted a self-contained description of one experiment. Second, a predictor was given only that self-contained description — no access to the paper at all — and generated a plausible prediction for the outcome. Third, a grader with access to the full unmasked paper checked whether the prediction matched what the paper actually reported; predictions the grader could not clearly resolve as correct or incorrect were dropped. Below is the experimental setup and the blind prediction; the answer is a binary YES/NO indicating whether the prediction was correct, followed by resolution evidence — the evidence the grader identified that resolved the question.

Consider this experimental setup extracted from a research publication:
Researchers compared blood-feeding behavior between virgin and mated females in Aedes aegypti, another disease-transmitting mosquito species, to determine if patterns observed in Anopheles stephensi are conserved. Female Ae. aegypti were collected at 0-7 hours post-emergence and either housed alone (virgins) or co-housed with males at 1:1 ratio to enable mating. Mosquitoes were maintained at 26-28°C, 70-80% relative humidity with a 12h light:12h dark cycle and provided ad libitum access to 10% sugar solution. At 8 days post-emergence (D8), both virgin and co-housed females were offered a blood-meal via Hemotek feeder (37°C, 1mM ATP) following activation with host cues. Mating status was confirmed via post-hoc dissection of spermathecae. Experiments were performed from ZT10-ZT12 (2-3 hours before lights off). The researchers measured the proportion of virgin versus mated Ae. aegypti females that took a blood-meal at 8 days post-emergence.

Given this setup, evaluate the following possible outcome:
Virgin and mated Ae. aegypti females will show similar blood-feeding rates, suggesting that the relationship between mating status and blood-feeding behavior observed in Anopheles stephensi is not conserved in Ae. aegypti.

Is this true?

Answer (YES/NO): NO